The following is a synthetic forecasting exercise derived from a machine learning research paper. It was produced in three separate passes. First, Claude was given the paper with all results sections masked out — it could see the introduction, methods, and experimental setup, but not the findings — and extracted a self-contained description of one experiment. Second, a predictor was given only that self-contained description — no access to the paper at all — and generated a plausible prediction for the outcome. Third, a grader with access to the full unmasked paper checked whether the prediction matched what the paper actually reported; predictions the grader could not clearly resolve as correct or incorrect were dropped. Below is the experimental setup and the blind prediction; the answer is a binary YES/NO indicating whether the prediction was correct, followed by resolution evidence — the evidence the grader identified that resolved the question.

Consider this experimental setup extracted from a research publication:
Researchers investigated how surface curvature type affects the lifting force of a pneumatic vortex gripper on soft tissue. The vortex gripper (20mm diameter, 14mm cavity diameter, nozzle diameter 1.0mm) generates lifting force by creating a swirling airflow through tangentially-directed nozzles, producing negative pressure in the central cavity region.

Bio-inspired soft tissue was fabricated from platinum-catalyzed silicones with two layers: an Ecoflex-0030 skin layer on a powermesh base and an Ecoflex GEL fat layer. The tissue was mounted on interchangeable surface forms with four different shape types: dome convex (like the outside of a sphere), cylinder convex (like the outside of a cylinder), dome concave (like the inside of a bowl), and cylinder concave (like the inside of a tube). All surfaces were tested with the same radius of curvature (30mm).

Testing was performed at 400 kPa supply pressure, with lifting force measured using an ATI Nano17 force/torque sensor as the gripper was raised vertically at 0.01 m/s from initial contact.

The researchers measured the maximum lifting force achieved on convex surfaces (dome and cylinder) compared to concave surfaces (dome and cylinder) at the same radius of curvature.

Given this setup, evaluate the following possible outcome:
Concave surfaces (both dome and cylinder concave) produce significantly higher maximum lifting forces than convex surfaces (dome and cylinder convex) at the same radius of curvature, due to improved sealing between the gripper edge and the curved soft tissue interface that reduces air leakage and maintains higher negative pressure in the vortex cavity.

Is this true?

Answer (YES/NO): NO